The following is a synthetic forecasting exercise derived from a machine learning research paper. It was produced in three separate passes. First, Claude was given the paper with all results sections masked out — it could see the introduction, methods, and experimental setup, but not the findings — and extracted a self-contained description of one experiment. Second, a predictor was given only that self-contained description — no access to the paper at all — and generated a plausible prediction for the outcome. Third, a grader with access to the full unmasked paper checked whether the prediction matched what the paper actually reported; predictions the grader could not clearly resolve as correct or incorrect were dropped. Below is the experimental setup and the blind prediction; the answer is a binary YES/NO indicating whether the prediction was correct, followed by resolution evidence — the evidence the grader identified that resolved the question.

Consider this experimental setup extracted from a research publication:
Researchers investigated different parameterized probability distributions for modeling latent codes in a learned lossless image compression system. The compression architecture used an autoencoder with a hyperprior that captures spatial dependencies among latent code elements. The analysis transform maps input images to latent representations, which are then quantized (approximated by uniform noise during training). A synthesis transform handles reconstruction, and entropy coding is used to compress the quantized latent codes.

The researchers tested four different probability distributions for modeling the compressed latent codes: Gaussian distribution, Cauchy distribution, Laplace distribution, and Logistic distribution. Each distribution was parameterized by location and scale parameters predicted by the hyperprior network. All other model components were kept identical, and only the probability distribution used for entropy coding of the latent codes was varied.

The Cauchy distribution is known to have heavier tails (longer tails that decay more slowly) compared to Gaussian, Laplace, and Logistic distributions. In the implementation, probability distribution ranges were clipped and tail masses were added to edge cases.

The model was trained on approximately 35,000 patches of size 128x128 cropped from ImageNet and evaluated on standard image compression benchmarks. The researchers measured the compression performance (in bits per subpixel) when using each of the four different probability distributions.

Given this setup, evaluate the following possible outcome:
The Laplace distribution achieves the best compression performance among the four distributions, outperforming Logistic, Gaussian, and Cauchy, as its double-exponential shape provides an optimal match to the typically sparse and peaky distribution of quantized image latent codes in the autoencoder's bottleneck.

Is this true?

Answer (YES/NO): NO